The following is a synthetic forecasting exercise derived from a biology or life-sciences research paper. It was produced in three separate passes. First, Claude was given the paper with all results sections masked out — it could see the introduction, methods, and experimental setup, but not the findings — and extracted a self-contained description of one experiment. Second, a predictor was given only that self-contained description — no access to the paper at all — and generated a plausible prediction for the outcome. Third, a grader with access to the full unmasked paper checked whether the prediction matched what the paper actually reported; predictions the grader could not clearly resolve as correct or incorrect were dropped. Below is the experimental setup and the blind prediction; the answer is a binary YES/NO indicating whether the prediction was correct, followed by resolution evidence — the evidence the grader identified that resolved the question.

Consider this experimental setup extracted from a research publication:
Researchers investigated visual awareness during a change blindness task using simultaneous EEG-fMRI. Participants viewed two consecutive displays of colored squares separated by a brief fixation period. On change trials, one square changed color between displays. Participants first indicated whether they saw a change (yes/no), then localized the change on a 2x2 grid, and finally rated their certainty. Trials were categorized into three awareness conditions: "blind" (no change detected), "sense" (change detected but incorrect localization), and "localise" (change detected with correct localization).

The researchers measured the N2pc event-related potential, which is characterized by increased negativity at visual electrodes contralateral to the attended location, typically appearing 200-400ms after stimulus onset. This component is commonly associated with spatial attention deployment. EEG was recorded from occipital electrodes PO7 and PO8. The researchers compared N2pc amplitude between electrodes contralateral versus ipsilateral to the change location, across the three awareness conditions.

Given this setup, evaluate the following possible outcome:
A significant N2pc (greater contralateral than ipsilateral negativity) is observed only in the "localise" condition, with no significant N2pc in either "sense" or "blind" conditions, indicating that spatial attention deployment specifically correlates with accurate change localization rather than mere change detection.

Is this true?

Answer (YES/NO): NO